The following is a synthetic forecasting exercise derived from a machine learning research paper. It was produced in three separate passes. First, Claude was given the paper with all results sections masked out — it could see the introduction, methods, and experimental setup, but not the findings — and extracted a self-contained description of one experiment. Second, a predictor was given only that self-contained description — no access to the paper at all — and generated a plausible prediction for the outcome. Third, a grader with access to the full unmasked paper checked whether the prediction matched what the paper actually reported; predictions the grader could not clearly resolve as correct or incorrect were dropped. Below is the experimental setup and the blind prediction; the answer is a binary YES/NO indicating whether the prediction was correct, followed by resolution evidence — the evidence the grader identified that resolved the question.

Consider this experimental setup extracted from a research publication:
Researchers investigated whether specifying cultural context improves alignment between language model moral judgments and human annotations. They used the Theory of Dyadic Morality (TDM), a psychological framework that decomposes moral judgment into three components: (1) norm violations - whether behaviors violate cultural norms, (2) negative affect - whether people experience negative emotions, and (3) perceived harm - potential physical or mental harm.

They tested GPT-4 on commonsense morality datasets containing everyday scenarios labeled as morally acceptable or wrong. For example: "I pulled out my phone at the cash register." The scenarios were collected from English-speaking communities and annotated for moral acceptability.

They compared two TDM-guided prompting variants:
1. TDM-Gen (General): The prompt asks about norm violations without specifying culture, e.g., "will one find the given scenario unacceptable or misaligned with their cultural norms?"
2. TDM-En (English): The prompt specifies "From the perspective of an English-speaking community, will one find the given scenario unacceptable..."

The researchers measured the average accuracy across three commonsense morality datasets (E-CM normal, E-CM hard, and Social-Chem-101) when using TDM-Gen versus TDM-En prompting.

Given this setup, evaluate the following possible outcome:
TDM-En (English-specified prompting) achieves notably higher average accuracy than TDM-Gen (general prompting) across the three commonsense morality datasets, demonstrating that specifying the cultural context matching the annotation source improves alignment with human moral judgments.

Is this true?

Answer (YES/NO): YES